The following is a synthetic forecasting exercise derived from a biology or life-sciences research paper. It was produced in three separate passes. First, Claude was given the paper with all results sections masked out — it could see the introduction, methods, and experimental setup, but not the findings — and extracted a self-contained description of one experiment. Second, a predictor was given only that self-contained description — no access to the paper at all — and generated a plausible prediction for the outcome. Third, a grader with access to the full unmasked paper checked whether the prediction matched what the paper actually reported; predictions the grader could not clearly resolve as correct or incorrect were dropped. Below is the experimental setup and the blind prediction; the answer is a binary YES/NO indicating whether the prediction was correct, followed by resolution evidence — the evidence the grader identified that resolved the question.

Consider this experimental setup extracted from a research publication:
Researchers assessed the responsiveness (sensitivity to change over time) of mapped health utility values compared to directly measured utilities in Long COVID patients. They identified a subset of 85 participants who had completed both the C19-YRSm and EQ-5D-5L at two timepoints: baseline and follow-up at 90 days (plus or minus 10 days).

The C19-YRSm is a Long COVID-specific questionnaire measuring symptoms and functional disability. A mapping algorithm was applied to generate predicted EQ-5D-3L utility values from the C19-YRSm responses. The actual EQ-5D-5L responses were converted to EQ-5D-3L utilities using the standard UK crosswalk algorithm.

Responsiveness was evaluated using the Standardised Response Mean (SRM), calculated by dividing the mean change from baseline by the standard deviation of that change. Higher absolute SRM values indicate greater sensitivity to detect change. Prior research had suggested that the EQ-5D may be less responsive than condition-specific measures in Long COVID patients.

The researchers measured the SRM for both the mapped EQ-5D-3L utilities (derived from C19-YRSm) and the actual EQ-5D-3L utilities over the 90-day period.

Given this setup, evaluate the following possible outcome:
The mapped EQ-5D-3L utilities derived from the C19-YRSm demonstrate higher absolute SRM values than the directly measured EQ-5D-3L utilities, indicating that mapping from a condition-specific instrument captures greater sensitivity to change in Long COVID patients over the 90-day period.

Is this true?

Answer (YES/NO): YES